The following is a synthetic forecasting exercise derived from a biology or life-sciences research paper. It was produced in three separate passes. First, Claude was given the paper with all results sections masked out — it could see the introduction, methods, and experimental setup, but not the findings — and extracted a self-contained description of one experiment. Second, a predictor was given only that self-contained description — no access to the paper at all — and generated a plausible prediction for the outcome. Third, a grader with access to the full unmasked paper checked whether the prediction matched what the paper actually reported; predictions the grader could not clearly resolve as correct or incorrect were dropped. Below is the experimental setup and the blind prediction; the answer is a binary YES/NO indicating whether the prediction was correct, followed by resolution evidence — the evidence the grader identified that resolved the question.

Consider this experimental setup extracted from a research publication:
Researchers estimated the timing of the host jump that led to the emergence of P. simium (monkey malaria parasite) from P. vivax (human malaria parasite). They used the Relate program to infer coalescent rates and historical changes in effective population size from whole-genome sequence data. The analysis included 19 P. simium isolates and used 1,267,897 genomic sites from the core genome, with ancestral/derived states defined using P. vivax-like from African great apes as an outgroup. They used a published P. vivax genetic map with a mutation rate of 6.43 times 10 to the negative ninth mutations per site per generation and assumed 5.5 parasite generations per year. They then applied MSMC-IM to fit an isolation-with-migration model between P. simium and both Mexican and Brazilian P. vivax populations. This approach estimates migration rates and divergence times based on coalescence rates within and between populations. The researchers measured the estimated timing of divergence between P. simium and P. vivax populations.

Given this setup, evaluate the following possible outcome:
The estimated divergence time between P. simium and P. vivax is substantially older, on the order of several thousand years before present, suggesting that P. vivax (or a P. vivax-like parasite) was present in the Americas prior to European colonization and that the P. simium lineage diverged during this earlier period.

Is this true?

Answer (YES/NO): NO